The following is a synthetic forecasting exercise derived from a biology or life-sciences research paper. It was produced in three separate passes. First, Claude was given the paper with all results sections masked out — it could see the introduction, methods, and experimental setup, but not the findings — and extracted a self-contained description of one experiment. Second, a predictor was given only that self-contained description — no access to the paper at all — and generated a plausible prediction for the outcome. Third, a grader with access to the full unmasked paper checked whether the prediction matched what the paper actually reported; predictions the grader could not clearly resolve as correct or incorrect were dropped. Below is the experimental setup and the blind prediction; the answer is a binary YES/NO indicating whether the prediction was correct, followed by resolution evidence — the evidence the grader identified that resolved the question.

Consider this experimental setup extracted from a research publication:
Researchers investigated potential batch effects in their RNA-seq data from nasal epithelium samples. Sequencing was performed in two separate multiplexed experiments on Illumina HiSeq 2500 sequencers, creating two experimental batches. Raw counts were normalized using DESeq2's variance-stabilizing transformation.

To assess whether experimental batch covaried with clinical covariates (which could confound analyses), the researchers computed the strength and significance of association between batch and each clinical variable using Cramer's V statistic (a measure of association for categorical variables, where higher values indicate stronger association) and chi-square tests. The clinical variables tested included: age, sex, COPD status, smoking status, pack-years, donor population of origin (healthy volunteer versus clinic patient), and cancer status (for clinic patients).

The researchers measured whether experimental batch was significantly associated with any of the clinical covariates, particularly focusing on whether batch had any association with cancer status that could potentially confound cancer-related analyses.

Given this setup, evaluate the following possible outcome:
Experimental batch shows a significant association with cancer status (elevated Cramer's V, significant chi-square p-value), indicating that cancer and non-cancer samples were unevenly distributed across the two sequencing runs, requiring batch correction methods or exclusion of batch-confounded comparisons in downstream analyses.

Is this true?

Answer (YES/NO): NO